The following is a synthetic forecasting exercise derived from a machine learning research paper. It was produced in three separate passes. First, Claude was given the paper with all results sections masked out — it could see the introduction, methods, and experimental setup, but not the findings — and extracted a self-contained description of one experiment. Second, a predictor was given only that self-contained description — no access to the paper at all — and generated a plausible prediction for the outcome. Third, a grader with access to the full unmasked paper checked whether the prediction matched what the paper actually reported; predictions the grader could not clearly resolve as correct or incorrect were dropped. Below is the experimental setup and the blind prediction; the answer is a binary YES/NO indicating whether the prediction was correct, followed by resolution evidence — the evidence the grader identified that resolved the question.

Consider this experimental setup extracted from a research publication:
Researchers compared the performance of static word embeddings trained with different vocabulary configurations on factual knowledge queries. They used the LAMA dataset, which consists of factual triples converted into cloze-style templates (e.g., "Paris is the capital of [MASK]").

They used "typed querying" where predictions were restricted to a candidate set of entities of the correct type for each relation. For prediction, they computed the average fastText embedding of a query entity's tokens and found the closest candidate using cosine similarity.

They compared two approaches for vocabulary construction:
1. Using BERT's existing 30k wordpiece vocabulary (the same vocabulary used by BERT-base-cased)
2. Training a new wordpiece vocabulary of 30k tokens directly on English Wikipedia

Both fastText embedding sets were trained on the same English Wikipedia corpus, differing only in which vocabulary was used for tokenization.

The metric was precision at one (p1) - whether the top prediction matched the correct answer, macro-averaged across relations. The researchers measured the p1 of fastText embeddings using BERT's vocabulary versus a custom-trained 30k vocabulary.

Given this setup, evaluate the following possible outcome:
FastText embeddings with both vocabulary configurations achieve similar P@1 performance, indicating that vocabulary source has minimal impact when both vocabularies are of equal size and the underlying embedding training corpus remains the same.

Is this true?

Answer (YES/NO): NO